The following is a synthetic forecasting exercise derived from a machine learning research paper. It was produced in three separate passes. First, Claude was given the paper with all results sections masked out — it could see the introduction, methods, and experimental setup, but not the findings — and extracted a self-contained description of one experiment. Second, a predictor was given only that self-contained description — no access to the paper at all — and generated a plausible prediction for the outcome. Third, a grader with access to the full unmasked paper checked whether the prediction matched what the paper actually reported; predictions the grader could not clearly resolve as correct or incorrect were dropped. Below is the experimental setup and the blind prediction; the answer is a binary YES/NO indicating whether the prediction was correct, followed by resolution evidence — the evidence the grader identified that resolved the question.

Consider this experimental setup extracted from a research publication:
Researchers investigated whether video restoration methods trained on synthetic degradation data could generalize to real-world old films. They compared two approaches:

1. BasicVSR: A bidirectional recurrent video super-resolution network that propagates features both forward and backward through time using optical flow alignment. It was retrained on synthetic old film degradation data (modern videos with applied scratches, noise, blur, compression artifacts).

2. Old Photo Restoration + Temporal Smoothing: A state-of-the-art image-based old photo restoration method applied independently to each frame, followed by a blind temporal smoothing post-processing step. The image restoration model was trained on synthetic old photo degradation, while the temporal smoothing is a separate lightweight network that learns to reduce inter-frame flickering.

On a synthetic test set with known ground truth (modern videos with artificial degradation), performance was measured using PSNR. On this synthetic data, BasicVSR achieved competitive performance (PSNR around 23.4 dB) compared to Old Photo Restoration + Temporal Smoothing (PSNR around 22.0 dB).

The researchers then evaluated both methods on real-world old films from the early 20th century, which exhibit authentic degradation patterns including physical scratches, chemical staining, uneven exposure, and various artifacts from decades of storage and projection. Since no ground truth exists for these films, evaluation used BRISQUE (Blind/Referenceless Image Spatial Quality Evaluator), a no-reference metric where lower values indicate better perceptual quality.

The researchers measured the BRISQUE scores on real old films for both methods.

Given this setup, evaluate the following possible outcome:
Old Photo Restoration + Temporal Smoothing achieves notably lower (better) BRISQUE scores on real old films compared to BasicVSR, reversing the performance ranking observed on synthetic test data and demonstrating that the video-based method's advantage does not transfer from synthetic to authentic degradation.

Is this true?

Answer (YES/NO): YES